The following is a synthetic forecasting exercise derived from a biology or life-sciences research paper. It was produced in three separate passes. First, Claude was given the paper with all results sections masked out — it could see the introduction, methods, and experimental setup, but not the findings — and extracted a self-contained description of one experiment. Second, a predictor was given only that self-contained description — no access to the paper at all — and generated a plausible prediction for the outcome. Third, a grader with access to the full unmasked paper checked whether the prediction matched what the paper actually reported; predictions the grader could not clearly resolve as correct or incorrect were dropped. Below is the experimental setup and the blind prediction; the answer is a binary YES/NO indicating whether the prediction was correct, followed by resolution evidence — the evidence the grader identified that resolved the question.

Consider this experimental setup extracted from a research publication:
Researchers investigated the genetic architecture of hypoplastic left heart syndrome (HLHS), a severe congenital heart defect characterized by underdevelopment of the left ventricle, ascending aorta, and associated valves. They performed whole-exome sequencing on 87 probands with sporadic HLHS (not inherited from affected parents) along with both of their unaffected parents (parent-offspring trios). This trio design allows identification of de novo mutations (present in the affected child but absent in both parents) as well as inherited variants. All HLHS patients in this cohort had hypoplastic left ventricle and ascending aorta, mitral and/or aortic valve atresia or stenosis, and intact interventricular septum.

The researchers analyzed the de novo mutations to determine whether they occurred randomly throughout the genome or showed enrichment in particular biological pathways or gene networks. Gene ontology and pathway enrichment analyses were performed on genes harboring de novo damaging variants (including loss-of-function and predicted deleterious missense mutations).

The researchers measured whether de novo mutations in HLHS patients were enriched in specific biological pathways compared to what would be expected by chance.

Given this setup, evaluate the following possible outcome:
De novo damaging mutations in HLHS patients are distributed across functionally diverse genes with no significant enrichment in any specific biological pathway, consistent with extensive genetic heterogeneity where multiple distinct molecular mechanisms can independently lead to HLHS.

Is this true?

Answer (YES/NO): NO